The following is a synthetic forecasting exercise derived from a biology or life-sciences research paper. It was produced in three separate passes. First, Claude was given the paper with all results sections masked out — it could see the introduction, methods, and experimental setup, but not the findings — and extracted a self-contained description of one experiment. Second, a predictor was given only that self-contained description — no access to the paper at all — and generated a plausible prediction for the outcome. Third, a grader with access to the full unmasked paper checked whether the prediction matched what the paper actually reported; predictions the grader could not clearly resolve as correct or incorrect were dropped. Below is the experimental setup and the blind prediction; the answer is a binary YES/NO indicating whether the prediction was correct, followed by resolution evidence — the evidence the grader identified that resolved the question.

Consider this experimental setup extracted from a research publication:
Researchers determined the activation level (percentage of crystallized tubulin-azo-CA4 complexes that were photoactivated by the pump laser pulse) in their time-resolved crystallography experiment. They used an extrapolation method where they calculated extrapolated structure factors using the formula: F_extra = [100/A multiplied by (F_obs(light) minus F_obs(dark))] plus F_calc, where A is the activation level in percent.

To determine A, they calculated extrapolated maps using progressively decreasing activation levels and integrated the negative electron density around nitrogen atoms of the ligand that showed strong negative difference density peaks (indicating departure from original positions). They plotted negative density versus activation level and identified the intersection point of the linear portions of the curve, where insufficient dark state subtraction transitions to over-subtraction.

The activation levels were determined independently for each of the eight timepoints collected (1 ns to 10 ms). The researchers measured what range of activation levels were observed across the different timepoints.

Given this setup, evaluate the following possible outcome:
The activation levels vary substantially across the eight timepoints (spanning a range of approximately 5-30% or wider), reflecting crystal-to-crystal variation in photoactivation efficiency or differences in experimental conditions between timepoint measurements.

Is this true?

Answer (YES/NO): NO